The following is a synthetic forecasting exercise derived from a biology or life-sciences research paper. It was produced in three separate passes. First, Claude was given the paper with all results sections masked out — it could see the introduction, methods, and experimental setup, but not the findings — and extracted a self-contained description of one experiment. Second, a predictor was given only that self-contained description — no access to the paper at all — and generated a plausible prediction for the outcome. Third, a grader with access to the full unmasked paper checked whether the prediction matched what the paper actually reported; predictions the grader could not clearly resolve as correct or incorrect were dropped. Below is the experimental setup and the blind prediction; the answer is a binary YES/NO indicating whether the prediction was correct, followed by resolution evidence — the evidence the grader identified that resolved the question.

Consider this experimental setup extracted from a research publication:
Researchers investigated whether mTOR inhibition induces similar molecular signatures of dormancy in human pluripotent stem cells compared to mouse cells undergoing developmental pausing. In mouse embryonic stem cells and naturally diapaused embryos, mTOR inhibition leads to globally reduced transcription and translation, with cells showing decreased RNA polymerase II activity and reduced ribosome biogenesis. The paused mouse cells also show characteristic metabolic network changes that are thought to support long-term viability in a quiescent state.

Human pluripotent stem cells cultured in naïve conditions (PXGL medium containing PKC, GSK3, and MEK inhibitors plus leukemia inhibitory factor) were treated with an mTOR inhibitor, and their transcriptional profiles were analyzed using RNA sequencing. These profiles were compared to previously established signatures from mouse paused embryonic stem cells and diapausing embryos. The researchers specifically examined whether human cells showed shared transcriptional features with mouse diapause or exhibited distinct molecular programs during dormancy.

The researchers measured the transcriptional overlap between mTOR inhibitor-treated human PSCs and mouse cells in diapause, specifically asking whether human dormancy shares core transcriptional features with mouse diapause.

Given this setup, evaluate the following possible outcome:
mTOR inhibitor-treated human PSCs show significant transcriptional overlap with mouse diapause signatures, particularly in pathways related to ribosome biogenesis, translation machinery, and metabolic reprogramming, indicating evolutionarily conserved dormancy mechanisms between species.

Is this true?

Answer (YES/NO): NO